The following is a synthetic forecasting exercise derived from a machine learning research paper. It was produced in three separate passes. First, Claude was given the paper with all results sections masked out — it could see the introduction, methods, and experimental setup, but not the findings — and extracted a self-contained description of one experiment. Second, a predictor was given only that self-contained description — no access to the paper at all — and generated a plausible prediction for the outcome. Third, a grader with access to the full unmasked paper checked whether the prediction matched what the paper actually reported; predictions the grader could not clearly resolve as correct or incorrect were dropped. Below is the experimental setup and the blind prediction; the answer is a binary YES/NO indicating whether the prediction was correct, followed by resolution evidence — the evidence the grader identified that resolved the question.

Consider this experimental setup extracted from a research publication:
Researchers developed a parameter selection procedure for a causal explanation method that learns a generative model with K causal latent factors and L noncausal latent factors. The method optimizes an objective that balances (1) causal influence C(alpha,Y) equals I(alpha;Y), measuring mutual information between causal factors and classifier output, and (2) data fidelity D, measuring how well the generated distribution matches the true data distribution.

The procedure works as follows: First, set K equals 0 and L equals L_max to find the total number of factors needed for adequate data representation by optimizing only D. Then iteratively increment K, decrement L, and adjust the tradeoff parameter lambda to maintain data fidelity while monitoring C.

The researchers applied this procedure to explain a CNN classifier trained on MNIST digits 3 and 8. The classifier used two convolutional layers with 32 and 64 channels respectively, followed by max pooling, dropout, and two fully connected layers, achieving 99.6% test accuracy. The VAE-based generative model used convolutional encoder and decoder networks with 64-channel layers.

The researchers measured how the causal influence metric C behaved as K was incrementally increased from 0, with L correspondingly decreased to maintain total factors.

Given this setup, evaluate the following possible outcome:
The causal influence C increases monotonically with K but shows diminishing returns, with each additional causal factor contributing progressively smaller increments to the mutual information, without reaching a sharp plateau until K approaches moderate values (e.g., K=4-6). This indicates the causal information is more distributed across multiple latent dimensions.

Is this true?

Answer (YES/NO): NO